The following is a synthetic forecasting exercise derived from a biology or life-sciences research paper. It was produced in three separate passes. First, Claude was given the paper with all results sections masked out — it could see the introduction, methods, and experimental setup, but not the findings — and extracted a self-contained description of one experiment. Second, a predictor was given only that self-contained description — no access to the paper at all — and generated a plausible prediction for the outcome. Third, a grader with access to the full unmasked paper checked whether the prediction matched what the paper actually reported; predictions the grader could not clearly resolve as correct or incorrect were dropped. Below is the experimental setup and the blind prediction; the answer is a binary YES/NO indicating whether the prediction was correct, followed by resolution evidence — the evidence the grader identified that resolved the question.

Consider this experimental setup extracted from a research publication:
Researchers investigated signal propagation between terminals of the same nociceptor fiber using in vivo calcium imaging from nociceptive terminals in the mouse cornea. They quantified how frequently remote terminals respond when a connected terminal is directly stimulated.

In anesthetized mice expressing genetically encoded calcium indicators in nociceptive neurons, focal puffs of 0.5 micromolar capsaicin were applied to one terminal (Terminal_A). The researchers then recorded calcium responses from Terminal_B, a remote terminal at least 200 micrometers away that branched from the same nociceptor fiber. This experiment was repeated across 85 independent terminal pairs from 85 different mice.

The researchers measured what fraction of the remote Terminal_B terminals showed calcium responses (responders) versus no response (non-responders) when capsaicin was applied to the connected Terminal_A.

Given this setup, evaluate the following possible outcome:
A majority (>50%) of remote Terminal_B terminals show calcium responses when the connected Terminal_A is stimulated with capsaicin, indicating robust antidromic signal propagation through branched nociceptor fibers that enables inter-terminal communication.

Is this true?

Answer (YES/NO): NO